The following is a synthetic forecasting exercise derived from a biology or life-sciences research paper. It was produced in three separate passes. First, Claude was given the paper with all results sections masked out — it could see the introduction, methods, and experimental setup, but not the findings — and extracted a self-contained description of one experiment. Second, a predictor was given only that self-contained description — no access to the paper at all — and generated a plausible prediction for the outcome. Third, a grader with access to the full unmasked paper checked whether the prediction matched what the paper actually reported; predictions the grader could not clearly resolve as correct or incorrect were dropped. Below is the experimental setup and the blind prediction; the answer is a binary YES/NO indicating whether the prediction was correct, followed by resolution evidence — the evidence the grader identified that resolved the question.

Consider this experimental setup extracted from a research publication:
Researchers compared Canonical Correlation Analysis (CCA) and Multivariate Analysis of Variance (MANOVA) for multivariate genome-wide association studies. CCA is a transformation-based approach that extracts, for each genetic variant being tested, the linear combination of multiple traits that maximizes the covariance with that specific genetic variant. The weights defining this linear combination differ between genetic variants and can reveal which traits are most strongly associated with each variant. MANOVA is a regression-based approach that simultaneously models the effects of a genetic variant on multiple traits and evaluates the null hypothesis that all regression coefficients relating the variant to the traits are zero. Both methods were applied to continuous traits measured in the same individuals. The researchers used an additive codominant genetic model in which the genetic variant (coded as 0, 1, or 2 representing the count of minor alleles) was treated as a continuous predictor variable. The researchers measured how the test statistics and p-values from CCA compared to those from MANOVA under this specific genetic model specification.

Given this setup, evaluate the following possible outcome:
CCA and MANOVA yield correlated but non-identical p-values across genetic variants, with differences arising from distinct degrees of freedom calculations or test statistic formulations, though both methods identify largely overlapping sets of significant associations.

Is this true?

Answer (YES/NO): NO